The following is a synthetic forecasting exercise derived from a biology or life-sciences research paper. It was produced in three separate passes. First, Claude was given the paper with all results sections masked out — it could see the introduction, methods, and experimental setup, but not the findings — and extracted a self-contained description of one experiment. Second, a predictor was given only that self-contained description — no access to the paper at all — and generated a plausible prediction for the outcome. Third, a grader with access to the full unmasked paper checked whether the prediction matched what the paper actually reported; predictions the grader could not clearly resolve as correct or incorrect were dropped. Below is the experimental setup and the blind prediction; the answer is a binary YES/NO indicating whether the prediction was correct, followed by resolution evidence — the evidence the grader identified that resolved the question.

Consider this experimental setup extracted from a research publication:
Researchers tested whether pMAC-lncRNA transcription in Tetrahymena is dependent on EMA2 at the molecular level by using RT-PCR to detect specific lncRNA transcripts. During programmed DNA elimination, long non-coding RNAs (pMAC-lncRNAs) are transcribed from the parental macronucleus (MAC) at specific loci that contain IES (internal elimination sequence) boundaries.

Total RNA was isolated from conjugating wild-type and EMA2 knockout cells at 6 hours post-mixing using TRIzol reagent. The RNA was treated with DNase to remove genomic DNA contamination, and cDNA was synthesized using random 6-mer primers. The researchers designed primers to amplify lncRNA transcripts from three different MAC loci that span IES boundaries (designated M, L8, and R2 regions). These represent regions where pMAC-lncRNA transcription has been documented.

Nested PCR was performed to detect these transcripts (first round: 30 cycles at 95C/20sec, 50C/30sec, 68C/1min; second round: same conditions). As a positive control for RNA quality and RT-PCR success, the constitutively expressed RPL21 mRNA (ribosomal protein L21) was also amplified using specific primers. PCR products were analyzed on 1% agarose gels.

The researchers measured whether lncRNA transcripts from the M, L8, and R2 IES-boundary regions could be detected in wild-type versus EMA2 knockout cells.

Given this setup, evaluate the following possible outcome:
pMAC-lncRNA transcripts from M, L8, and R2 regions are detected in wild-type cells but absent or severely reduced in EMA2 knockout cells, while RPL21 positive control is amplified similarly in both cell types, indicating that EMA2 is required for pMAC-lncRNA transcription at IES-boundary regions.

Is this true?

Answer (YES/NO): YES